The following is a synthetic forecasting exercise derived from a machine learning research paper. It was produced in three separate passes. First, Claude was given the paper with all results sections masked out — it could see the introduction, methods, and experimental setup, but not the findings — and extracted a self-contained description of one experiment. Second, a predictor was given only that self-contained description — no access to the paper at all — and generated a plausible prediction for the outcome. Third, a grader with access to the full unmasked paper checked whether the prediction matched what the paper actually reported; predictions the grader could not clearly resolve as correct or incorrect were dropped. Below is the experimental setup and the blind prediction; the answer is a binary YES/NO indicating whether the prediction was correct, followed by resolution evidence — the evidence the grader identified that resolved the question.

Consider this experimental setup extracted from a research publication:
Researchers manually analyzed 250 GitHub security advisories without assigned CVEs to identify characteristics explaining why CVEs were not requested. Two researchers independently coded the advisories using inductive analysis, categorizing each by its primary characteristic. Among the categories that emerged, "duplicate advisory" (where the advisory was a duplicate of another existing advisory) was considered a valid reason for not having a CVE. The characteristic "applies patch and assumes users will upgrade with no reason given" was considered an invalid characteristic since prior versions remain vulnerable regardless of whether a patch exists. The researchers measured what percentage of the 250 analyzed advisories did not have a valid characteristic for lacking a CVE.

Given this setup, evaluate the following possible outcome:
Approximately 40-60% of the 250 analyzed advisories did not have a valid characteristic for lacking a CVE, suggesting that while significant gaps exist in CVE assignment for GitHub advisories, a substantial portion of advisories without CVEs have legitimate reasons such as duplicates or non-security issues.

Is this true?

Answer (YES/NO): NO